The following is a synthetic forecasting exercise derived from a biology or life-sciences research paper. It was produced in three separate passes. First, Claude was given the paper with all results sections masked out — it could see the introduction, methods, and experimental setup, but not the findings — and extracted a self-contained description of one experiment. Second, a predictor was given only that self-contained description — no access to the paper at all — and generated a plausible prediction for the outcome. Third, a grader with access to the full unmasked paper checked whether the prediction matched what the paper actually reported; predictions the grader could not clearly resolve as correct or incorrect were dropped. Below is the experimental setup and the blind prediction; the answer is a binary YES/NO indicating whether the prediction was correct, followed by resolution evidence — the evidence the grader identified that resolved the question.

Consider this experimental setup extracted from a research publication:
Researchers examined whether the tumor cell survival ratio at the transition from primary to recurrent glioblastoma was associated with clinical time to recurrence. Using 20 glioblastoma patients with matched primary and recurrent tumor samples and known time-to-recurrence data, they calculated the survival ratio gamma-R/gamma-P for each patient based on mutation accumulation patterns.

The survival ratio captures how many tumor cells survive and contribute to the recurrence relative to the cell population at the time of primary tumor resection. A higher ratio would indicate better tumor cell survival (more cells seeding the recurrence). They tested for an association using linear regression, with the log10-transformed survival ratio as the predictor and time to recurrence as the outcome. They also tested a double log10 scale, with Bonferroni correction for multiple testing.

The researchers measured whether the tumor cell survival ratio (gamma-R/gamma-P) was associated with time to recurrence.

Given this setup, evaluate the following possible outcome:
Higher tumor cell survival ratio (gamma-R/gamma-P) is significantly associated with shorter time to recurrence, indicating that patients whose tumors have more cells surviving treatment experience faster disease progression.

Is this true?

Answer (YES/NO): YES